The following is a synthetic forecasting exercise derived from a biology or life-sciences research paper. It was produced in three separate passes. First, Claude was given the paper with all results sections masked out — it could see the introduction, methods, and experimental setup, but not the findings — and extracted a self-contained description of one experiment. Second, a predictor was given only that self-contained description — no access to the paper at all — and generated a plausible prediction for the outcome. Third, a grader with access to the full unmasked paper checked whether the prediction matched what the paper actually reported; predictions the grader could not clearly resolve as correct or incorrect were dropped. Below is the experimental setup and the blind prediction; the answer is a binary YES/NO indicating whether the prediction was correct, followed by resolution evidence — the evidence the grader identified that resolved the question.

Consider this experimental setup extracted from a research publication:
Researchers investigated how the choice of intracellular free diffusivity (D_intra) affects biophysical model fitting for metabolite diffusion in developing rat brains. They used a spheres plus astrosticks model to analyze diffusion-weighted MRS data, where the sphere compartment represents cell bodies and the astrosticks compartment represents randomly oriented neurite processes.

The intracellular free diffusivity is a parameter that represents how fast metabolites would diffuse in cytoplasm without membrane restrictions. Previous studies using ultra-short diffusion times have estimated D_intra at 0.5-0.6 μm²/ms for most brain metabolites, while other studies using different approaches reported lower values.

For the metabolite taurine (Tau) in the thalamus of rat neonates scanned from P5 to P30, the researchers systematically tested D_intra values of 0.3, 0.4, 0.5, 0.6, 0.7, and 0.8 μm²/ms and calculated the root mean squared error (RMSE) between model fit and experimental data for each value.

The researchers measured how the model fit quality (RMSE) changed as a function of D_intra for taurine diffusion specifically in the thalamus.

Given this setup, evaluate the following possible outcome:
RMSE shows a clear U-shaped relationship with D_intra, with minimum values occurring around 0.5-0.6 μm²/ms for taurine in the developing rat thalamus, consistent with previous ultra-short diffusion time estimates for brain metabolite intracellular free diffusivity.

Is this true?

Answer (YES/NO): NO